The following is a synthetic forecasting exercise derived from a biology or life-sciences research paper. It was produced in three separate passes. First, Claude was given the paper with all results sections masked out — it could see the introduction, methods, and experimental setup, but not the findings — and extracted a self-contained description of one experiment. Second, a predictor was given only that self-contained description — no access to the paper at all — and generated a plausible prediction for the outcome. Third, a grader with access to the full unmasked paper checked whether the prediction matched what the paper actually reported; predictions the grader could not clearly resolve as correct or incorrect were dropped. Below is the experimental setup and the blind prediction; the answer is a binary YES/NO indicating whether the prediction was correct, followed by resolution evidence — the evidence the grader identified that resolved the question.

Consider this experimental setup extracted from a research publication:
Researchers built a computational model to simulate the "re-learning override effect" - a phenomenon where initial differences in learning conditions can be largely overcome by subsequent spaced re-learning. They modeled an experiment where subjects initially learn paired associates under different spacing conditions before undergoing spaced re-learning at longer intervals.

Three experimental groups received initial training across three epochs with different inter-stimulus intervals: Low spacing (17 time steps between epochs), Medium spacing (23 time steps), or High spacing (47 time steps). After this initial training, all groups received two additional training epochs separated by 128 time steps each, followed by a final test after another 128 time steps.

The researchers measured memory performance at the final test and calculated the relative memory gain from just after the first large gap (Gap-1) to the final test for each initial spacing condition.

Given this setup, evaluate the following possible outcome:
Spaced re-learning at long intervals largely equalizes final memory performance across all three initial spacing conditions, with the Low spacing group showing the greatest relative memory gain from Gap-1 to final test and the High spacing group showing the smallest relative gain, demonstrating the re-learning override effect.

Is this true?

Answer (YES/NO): NO